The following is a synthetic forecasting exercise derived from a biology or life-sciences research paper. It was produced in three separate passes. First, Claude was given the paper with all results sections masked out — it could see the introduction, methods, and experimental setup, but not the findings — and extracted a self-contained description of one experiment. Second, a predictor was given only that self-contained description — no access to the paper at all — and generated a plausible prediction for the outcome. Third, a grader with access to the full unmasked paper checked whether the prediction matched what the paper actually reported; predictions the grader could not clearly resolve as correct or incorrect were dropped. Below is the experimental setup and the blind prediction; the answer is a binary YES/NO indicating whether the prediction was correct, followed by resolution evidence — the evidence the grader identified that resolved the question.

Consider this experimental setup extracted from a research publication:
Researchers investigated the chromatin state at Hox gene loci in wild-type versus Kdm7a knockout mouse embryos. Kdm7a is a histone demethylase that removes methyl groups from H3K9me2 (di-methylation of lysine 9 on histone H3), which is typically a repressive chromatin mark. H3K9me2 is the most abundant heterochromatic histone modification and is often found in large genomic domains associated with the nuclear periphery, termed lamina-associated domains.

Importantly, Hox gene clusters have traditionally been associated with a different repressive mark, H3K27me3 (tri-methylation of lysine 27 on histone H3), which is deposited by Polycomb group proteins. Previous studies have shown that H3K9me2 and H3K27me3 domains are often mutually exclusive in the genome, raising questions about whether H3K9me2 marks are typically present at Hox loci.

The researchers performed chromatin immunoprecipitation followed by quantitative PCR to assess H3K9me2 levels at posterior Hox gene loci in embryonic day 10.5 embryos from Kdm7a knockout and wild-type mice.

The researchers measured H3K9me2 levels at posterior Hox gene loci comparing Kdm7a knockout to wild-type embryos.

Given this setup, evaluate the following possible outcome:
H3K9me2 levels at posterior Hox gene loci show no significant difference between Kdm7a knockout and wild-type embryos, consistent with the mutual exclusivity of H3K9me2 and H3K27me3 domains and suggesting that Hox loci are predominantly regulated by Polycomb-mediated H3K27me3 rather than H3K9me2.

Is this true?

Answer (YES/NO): NO